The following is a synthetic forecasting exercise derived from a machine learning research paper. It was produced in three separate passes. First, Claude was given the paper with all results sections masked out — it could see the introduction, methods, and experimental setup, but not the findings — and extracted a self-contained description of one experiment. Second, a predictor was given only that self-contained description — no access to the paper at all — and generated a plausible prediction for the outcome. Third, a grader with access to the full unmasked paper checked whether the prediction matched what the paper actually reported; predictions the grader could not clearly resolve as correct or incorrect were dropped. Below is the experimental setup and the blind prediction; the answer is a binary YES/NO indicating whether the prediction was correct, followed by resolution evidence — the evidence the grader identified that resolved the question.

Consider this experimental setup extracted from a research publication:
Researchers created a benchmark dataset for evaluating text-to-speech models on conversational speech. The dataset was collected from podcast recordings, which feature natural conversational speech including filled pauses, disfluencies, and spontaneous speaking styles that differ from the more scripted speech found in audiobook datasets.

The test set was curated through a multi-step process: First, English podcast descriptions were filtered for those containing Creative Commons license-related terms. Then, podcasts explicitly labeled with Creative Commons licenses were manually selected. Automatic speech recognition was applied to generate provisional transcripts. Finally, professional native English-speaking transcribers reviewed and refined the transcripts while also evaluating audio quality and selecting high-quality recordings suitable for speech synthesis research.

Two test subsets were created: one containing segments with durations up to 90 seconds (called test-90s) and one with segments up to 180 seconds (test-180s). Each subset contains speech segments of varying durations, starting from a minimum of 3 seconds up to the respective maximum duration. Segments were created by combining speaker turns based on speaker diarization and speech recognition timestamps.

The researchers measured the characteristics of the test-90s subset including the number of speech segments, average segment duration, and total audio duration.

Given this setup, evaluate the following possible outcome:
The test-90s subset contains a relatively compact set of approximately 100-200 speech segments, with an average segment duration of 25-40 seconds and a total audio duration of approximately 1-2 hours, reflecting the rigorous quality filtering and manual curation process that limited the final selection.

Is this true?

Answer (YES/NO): NO